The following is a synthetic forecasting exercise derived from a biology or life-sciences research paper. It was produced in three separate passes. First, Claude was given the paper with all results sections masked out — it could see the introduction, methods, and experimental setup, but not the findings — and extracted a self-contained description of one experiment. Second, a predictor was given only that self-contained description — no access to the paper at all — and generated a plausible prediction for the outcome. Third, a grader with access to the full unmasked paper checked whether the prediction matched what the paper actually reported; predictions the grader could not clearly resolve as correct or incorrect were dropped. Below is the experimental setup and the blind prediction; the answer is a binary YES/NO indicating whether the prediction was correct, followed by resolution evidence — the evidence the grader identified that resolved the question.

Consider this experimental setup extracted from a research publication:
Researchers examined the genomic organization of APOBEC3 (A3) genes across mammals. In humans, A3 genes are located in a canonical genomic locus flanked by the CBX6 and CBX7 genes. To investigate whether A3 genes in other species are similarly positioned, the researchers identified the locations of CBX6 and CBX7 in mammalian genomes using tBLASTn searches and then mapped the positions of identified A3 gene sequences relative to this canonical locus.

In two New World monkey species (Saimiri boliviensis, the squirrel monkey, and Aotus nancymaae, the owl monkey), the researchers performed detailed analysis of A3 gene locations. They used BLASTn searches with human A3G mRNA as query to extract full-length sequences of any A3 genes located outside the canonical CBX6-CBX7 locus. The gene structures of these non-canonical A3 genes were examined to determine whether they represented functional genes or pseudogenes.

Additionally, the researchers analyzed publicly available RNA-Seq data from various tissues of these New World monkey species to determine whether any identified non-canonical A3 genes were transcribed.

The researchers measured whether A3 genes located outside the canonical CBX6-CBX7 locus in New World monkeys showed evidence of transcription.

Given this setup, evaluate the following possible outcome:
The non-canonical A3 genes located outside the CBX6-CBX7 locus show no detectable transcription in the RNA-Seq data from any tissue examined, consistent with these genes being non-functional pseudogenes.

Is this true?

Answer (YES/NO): NO